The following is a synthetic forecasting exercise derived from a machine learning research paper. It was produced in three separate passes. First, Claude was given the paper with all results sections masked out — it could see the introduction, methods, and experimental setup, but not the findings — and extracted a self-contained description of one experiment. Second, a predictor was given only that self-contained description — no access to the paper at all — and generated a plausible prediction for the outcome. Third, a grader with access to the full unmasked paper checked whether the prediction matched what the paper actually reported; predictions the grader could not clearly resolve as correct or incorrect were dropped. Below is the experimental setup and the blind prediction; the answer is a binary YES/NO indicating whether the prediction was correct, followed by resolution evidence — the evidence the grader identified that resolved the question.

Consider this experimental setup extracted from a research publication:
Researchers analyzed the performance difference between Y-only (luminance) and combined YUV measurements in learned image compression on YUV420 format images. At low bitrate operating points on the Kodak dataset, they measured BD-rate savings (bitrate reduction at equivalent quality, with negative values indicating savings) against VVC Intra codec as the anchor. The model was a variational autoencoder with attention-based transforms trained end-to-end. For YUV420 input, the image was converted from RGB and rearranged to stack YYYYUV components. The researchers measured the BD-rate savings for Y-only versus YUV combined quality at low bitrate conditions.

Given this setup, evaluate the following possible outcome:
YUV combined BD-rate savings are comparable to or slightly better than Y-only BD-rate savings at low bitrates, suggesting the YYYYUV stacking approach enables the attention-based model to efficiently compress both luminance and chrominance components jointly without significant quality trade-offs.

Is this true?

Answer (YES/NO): NO